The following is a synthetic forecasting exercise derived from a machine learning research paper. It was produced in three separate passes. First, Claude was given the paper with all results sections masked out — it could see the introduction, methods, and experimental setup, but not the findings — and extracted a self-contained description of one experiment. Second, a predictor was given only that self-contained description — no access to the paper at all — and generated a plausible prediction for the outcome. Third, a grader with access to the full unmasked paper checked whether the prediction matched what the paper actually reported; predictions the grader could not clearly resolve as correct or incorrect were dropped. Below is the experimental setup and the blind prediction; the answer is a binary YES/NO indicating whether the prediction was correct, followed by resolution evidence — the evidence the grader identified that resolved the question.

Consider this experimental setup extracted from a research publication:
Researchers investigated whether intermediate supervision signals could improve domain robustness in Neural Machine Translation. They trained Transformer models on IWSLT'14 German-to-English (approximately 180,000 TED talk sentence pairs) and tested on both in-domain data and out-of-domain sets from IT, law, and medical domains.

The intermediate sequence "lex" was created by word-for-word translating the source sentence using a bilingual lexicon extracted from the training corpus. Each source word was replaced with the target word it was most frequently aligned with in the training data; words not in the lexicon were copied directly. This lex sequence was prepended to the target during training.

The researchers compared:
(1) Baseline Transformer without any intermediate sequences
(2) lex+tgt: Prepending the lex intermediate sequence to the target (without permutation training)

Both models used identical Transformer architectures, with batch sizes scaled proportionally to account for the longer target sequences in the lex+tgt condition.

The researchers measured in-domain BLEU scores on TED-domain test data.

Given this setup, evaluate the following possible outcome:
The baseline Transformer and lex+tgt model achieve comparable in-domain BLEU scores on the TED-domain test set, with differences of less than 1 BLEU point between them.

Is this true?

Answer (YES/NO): YES